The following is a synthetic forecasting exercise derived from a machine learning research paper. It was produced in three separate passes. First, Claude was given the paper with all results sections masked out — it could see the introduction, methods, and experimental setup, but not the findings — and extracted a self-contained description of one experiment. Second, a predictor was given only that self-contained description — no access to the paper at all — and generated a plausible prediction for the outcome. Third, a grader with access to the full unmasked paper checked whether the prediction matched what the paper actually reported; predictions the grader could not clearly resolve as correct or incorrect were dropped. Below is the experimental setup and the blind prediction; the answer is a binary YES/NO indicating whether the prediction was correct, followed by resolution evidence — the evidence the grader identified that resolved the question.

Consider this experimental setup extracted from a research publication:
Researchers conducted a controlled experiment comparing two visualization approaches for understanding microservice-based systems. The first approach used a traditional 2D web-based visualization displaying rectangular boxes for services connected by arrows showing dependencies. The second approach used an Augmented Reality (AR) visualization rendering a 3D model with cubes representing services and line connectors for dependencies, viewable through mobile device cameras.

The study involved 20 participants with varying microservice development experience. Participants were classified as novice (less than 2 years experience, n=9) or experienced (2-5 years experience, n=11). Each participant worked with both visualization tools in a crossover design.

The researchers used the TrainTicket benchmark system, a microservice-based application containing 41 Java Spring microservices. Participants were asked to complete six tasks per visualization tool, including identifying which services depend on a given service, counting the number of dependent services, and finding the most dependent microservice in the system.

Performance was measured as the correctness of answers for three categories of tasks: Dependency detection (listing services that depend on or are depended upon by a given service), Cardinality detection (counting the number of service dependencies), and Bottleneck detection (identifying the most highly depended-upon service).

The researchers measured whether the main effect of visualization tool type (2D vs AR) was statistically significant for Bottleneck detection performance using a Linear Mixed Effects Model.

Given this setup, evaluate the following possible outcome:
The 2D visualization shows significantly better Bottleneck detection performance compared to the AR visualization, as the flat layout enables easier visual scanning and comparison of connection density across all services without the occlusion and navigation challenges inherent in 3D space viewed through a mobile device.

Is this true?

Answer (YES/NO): NO